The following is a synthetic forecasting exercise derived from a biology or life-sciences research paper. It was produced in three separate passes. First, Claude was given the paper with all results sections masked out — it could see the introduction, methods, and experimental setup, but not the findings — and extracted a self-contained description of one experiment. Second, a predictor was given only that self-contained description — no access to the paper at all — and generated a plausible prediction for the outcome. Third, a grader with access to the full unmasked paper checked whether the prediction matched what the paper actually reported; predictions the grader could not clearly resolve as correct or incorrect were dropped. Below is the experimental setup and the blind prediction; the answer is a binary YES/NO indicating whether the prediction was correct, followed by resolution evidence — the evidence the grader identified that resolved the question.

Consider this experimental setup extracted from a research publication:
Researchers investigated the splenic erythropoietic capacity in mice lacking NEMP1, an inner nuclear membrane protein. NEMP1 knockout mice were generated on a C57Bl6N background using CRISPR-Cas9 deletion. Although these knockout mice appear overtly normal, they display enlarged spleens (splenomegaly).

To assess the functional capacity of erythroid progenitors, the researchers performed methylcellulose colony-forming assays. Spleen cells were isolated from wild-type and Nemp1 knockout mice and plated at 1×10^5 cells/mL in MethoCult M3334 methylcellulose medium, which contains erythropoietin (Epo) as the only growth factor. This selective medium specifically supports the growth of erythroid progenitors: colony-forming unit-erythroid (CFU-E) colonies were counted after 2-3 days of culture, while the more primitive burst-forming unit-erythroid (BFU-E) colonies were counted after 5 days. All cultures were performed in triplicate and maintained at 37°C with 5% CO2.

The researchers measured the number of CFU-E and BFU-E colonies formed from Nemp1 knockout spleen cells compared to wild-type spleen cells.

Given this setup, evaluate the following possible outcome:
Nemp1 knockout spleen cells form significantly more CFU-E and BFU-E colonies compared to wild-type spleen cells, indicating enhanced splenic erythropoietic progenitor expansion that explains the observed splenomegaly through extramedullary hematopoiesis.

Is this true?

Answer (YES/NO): YES